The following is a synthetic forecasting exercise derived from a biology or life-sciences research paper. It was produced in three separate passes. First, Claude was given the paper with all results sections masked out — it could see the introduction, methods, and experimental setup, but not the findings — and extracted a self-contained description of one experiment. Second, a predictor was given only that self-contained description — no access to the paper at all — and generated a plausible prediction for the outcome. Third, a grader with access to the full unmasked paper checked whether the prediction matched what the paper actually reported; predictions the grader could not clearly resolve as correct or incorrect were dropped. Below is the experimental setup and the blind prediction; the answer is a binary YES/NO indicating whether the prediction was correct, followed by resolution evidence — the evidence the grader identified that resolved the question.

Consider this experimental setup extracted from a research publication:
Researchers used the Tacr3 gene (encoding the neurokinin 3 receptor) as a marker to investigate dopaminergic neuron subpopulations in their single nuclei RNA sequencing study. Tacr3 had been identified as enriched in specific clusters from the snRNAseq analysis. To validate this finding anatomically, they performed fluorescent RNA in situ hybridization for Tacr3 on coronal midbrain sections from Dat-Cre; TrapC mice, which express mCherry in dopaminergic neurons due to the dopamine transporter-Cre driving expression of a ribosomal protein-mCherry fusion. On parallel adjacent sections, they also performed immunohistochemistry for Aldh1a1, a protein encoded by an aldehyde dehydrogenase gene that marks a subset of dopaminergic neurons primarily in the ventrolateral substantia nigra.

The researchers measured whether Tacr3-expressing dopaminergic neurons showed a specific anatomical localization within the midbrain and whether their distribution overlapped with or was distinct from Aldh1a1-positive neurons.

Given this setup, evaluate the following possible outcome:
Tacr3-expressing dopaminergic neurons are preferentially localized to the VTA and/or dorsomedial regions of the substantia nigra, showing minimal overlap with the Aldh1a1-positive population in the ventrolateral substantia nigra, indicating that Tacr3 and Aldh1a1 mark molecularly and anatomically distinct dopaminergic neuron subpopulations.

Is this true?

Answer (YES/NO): NO